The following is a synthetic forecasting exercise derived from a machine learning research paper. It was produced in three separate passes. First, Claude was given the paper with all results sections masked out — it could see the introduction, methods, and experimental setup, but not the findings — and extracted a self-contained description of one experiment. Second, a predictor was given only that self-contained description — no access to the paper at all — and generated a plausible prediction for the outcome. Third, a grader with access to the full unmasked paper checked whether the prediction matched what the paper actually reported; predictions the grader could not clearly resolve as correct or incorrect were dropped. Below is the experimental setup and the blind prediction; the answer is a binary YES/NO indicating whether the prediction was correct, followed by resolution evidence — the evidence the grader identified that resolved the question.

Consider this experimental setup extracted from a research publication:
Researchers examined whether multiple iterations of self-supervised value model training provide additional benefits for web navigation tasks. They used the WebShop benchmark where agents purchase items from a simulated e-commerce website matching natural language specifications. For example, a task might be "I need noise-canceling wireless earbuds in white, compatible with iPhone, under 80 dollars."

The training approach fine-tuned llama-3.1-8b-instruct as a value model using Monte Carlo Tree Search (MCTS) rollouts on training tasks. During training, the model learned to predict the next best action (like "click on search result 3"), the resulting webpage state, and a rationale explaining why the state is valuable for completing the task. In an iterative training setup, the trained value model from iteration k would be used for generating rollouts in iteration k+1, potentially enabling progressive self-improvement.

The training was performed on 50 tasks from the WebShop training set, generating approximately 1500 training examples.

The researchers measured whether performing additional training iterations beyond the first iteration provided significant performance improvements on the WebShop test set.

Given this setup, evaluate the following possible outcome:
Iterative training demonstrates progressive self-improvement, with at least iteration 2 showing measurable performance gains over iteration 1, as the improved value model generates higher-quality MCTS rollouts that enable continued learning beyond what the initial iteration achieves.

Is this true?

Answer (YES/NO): NO